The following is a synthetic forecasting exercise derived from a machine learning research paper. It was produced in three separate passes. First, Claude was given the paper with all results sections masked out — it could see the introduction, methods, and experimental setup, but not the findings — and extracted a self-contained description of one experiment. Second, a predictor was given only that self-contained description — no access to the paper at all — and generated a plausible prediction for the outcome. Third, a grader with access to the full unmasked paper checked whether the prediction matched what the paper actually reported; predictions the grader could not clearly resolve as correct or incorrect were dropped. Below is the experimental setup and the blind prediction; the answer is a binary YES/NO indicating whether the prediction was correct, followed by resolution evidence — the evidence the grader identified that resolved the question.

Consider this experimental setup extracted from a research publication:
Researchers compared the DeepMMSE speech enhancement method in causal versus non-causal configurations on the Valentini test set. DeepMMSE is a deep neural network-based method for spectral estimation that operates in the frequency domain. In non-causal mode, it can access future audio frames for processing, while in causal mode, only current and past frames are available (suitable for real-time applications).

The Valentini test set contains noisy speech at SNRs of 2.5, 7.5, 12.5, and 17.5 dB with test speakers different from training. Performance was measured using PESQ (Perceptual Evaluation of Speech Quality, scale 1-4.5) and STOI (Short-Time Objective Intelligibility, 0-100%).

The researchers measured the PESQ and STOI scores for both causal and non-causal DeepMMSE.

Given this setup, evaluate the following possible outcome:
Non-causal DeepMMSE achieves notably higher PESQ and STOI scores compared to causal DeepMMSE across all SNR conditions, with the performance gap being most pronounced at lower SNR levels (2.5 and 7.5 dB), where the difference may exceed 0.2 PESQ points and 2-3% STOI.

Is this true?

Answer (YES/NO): NO